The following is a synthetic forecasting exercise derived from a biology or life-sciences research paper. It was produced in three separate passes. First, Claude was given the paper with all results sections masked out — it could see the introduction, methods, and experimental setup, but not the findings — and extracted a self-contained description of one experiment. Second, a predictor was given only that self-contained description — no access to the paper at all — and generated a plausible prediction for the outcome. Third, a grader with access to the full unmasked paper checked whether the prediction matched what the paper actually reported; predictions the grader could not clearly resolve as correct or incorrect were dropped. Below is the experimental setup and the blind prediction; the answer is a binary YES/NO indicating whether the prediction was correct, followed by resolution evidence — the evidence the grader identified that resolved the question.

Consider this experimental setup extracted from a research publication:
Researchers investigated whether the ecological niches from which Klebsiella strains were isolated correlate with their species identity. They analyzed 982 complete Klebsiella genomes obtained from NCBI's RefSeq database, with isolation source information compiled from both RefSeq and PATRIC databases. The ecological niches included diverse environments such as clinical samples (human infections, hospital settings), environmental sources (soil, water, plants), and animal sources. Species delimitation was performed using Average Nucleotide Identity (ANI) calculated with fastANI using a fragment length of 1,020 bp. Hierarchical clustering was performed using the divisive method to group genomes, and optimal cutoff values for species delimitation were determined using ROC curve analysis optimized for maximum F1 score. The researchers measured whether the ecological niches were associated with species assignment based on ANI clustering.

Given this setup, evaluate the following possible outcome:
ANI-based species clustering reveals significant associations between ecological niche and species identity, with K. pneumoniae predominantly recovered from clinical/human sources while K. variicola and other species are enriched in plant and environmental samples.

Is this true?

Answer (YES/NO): NO